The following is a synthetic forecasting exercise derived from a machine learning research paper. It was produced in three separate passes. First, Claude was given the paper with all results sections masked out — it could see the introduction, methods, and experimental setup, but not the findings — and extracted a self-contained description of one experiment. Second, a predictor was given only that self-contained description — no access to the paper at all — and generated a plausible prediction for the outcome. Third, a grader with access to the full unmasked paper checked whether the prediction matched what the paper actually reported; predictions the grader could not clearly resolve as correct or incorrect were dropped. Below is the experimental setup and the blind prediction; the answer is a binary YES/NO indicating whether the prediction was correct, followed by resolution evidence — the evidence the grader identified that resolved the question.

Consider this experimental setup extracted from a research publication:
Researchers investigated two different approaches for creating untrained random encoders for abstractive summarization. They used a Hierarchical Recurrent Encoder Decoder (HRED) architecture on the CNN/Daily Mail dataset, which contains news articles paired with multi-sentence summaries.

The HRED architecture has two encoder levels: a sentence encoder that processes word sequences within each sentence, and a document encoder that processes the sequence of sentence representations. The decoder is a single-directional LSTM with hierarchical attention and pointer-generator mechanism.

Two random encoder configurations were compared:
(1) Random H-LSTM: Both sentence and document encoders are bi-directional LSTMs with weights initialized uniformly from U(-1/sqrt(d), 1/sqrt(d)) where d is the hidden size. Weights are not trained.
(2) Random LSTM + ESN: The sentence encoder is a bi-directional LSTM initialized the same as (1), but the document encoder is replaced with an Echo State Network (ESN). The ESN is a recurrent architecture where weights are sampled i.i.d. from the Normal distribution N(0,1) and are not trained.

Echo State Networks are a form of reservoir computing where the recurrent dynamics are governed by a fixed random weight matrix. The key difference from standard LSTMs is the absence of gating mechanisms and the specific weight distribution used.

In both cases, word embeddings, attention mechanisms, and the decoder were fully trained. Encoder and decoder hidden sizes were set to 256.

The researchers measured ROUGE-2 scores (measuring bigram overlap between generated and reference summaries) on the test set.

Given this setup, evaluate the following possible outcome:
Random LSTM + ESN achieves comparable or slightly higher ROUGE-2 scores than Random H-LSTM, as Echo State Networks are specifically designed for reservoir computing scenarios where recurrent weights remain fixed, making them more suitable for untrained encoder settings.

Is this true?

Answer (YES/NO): YES